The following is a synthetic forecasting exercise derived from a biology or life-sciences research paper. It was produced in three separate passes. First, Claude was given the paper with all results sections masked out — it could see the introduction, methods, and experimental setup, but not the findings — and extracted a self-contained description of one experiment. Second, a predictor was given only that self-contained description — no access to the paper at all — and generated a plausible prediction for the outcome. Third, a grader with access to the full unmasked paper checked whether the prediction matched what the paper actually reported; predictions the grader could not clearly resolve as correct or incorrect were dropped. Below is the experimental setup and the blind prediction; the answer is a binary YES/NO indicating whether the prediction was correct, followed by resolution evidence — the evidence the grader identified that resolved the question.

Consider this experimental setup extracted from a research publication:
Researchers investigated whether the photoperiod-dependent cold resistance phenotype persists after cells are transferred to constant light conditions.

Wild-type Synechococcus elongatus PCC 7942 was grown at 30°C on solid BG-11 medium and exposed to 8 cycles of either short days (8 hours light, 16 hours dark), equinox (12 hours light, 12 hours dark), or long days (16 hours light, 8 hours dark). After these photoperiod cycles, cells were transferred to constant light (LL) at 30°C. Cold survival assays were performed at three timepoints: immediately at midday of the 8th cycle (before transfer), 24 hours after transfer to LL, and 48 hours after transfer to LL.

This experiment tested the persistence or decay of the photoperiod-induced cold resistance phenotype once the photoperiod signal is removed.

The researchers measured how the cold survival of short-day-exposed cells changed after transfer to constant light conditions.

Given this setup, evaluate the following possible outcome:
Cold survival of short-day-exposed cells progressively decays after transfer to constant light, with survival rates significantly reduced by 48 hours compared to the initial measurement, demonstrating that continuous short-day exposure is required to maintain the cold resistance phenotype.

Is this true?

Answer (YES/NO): NO